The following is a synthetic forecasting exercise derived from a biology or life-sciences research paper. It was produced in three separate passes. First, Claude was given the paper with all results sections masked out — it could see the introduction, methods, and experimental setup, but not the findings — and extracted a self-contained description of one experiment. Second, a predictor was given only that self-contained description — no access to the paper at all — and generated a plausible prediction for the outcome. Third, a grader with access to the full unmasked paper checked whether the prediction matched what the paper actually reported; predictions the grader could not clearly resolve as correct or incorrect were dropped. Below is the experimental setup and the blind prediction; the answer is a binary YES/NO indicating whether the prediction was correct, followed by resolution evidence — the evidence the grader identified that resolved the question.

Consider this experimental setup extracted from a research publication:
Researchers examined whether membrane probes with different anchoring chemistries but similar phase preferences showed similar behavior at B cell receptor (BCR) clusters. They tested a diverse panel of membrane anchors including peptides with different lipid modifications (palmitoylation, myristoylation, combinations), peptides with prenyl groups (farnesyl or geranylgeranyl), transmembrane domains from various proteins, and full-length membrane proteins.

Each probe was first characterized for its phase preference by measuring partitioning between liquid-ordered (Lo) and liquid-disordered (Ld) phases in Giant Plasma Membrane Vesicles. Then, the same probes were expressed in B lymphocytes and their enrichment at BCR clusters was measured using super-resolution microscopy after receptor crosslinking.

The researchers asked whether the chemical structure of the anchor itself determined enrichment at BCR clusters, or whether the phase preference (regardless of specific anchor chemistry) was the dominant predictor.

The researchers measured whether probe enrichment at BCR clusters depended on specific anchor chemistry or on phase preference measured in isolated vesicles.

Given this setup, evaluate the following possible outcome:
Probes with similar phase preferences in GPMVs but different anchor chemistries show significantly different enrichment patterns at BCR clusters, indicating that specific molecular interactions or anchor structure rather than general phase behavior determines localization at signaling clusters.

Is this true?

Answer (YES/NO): NO